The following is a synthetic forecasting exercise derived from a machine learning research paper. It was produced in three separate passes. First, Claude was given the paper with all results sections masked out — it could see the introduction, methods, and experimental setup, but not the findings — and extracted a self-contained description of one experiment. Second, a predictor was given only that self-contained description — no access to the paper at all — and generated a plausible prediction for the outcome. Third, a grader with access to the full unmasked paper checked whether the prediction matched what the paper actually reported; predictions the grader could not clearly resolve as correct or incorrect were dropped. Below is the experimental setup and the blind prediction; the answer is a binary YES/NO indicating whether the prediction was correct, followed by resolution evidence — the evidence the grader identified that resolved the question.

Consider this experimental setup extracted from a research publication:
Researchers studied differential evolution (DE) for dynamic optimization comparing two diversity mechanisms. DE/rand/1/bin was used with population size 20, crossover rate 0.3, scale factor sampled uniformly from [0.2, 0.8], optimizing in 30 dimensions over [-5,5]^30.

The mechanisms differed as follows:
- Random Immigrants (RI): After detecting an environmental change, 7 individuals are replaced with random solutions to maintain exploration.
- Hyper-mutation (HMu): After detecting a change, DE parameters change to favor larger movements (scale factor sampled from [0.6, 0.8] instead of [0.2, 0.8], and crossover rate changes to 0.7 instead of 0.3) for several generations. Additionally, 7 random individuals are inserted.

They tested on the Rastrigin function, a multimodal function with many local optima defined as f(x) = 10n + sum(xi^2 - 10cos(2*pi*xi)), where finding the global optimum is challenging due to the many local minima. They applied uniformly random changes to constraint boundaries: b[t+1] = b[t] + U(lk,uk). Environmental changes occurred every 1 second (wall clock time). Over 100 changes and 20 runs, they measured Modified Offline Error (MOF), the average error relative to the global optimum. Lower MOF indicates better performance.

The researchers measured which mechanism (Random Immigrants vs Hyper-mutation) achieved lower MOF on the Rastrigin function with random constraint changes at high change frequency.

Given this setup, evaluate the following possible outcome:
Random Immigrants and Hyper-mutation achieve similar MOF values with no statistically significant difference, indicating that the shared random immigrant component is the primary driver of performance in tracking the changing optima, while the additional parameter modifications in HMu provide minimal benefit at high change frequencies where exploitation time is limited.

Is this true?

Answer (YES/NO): NO